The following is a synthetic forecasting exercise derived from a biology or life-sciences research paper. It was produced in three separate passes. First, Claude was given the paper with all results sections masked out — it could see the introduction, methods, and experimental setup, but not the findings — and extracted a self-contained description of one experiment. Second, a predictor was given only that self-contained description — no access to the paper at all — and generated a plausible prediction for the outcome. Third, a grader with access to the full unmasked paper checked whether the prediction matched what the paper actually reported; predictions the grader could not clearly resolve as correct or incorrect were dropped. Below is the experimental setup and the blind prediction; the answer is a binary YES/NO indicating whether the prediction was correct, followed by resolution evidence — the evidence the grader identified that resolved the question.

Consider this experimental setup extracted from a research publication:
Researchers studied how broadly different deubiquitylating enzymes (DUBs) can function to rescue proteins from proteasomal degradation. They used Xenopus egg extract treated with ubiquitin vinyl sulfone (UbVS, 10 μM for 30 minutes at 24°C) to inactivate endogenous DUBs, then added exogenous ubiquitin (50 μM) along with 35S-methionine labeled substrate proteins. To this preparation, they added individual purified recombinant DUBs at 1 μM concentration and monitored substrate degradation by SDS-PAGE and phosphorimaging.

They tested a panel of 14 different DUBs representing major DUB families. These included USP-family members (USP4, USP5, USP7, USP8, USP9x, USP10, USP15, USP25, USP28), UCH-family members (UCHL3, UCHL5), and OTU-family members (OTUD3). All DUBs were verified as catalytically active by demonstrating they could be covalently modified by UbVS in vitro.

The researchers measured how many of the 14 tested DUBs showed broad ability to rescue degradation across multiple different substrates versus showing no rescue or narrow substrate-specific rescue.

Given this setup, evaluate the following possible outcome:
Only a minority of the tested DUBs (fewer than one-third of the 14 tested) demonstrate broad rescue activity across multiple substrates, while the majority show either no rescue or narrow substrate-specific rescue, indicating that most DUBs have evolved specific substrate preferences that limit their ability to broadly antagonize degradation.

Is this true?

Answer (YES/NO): YES